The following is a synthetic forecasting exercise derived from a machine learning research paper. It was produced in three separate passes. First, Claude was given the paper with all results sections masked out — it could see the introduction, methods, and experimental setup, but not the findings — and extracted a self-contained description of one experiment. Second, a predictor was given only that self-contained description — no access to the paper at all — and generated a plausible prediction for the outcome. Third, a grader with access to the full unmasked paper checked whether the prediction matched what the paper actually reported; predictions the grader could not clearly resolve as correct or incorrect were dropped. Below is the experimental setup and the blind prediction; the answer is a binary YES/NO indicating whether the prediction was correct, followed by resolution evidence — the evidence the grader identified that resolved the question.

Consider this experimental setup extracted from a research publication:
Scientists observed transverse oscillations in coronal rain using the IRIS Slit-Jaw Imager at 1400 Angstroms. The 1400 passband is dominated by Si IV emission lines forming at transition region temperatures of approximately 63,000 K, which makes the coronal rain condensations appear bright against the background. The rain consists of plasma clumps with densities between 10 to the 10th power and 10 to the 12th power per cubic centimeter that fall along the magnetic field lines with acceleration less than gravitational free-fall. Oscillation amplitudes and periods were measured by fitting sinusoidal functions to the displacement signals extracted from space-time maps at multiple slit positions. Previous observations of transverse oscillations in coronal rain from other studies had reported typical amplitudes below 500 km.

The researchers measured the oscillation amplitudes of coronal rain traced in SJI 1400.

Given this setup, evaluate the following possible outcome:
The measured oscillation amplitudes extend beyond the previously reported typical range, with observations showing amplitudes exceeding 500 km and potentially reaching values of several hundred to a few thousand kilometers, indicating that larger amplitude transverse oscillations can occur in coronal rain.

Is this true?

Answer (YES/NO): NO